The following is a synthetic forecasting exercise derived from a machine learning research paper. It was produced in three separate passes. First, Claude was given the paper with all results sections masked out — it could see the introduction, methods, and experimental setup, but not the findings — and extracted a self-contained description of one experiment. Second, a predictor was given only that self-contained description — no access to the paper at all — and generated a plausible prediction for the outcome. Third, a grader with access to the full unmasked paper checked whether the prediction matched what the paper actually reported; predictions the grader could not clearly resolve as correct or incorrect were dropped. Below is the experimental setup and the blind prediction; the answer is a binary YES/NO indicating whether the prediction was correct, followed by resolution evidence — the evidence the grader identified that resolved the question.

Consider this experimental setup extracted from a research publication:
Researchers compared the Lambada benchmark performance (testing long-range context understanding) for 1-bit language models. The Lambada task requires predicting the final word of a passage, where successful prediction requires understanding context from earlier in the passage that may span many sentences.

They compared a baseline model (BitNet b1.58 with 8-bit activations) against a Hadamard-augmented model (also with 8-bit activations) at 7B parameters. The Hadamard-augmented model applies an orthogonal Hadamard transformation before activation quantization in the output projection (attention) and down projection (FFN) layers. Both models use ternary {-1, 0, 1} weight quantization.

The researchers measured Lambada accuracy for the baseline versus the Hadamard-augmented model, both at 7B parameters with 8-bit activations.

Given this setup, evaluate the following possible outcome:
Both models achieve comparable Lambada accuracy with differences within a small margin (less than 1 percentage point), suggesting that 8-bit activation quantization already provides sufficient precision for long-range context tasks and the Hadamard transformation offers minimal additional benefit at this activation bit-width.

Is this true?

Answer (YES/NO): NO